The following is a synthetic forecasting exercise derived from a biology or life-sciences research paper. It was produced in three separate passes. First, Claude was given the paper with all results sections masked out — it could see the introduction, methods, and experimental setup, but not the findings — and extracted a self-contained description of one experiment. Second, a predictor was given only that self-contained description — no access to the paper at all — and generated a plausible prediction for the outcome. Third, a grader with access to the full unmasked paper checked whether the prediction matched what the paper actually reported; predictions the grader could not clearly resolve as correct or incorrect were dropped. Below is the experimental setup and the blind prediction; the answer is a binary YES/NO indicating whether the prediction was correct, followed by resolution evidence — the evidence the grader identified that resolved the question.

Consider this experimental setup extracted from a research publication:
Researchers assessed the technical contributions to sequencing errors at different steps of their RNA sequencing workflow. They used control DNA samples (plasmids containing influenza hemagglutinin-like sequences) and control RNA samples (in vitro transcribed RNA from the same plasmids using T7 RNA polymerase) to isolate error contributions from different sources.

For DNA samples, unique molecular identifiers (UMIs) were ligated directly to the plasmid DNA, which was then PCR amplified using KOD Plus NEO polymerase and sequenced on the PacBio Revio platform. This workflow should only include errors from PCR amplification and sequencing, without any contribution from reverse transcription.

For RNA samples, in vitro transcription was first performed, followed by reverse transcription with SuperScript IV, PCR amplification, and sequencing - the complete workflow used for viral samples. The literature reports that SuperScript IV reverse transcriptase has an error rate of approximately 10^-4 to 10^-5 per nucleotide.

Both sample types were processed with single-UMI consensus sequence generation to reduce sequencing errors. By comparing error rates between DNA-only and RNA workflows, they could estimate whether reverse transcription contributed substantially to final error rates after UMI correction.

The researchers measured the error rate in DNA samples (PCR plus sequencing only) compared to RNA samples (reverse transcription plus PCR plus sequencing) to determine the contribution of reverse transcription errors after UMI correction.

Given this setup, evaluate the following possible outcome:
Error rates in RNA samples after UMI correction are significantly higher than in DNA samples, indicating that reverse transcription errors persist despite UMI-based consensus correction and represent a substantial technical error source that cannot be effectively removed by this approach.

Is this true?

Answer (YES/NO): NO